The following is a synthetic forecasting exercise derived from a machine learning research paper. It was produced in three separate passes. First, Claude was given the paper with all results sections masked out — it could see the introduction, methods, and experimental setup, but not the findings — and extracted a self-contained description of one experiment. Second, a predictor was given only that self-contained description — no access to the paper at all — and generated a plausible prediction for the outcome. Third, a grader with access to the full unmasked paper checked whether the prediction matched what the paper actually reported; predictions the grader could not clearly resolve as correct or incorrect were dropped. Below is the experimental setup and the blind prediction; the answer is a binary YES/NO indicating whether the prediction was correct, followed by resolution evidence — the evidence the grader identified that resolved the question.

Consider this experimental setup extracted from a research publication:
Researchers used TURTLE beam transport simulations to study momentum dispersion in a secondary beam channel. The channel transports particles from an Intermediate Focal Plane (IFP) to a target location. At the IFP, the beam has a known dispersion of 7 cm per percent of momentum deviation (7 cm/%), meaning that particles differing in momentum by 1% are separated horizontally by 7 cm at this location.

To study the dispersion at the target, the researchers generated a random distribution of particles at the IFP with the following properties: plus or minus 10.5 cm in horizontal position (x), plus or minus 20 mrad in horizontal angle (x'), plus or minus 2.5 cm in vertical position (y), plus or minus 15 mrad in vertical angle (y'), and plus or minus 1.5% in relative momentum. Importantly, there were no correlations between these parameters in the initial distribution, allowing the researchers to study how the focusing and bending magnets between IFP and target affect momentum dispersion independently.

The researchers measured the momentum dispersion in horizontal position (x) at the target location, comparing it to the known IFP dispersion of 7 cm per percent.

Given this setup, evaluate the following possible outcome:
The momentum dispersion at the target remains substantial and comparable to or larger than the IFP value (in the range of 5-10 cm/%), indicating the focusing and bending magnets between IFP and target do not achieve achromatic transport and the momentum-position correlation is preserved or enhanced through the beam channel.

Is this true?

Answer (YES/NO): YES